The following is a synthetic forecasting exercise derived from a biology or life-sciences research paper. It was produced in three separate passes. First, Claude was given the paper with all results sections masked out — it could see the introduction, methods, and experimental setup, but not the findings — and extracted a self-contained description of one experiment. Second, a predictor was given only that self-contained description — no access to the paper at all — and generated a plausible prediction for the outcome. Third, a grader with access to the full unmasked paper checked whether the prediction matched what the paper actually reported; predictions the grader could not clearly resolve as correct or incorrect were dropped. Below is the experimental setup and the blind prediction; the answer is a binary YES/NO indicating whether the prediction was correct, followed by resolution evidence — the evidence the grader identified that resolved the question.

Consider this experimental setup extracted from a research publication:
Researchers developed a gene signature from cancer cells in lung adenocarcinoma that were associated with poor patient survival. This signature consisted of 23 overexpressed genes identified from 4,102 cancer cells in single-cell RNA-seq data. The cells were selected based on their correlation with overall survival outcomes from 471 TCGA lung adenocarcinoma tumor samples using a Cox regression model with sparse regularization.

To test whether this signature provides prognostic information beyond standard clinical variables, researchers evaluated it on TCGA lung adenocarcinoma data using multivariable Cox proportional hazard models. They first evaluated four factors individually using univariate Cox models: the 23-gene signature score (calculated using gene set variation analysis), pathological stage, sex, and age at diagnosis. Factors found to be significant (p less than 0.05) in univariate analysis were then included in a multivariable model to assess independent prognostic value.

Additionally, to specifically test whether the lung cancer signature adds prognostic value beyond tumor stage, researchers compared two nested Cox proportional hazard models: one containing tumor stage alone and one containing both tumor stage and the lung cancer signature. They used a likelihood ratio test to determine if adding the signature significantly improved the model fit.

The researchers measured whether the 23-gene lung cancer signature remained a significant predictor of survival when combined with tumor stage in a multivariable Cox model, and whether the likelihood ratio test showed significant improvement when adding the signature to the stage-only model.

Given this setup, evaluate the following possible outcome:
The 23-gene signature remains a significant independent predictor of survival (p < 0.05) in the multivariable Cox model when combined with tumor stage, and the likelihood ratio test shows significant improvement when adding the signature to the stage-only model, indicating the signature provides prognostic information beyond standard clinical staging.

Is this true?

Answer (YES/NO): YES